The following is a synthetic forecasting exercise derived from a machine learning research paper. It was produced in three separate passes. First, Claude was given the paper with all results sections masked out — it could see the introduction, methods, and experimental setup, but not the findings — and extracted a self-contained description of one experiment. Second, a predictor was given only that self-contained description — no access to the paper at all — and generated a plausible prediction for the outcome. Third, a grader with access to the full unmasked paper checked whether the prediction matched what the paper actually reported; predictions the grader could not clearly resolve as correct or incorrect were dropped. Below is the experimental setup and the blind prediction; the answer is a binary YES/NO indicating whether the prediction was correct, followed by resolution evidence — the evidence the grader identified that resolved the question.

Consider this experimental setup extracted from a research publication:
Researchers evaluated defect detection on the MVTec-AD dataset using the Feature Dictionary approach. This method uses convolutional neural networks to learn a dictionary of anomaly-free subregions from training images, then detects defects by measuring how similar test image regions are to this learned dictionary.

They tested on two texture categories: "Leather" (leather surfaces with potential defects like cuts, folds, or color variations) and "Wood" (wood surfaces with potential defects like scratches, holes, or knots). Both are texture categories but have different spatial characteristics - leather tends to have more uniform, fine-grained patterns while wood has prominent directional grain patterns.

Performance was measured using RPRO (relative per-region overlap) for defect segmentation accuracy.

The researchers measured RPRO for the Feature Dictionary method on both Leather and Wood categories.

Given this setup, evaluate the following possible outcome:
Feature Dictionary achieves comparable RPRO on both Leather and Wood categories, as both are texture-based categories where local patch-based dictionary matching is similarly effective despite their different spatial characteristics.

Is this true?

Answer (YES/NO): NO